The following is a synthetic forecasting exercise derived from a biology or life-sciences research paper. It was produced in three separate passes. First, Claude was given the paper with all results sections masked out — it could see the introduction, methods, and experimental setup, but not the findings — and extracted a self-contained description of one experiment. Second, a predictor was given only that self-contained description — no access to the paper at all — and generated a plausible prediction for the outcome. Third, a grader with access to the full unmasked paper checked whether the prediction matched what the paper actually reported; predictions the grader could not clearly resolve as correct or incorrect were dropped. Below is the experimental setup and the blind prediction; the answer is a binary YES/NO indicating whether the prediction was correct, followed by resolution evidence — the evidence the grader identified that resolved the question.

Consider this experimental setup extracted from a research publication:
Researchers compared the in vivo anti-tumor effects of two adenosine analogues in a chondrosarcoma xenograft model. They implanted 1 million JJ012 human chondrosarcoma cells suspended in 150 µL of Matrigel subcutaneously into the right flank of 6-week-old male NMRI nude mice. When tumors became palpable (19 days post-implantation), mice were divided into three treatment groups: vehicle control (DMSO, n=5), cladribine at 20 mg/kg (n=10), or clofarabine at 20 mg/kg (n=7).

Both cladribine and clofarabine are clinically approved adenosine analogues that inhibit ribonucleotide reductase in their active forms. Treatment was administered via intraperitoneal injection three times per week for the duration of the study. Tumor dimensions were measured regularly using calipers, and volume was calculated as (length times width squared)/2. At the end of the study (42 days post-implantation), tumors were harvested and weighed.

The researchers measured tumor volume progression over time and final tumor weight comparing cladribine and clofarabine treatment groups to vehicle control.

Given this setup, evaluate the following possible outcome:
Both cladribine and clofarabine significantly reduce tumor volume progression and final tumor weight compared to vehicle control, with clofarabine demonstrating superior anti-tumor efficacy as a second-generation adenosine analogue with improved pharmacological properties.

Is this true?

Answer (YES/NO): NO